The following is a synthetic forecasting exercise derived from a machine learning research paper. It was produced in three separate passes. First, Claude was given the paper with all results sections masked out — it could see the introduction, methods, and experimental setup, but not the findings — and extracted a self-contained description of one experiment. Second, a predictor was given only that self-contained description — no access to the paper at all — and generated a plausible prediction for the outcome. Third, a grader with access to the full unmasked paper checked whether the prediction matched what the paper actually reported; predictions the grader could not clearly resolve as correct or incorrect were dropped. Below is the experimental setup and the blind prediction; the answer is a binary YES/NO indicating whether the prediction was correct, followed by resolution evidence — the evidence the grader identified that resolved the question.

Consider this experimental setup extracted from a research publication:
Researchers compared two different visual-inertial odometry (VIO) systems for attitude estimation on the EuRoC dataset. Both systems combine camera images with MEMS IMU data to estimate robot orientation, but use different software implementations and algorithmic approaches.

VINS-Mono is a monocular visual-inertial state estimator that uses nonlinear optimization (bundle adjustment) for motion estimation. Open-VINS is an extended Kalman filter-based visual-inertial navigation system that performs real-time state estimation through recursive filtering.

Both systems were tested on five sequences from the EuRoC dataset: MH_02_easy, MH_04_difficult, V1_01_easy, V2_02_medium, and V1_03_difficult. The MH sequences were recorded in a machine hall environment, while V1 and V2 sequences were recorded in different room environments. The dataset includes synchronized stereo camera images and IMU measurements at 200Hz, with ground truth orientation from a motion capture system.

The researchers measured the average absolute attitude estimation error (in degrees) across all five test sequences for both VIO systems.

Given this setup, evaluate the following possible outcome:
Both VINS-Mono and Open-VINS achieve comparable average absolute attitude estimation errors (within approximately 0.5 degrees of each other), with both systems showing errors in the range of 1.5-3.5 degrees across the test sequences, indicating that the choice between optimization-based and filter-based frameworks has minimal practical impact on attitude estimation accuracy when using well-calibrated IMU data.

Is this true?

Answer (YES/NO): NO